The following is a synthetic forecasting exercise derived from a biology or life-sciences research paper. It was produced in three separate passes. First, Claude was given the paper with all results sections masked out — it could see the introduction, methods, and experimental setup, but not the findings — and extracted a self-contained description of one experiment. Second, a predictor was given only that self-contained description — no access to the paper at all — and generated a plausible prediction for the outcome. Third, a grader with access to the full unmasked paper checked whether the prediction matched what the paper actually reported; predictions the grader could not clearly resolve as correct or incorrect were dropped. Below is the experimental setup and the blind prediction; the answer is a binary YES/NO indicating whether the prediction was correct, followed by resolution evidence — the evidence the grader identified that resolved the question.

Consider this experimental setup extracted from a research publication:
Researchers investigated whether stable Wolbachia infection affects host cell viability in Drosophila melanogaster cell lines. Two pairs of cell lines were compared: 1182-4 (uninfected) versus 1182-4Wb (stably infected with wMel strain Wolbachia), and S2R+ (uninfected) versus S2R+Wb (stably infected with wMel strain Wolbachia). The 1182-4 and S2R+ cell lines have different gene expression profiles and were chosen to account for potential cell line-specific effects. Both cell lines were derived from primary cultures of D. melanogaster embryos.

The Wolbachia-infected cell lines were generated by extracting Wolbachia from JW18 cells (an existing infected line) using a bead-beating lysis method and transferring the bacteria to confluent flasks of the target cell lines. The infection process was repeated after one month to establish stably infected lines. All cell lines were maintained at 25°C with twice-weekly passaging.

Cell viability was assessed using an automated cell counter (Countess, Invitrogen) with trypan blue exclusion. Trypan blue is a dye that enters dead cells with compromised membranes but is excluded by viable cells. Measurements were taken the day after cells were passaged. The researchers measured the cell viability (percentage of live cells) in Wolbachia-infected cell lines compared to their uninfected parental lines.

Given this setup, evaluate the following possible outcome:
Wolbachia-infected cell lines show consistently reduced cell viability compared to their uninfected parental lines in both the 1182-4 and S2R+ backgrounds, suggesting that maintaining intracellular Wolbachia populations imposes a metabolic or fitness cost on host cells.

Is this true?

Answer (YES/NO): NO